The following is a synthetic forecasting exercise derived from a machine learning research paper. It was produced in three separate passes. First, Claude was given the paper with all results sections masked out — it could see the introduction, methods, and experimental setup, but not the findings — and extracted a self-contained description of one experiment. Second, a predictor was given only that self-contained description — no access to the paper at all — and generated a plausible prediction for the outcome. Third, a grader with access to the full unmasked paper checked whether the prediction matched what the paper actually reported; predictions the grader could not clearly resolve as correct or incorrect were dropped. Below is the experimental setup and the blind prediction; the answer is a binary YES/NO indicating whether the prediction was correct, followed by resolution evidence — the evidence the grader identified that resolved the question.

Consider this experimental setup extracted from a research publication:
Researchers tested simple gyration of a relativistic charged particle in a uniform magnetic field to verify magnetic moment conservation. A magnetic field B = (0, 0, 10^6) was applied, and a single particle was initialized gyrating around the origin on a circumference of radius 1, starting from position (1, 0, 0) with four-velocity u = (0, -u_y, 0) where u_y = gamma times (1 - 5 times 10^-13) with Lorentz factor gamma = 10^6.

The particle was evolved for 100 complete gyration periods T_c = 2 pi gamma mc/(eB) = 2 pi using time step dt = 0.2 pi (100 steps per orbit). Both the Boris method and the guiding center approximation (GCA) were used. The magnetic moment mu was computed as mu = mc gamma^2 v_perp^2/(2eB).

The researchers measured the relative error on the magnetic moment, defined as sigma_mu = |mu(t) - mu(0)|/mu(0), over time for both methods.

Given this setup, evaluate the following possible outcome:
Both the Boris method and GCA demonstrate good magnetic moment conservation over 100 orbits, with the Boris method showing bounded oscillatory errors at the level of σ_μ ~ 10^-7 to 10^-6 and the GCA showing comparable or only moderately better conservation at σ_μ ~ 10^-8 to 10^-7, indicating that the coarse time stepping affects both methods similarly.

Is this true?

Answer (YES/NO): NO